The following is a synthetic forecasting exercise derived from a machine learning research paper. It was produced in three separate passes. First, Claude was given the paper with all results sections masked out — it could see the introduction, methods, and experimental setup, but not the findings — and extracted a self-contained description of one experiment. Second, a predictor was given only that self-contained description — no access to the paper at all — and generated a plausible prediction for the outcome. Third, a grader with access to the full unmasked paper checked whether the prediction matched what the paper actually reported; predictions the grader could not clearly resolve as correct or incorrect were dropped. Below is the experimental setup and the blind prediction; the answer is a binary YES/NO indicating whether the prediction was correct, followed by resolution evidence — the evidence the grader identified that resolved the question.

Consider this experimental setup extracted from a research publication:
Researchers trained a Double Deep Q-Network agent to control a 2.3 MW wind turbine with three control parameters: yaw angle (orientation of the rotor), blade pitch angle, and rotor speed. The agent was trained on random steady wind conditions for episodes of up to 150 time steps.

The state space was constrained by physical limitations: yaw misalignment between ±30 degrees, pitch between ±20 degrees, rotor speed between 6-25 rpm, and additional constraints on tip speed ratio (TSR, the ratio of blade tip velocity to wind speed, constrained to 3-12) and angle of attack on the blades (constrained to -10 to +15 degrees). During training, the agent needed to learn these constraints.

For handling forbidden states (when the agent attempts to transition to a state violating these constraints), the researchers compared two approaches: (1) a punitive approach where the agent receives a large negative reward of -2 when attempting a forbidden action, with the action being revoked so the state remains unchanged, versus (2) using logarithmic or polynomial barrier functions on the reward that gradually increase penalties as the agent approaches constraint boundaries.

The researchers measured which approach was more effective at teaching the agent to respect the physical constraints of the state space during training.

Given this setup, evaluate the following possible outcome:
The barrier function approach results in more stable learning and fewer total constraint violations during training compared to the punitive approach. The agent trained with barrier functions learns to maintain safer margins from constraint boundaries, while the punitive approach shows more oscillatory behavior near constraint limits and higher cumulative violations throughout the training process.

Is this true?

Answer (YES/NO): NO